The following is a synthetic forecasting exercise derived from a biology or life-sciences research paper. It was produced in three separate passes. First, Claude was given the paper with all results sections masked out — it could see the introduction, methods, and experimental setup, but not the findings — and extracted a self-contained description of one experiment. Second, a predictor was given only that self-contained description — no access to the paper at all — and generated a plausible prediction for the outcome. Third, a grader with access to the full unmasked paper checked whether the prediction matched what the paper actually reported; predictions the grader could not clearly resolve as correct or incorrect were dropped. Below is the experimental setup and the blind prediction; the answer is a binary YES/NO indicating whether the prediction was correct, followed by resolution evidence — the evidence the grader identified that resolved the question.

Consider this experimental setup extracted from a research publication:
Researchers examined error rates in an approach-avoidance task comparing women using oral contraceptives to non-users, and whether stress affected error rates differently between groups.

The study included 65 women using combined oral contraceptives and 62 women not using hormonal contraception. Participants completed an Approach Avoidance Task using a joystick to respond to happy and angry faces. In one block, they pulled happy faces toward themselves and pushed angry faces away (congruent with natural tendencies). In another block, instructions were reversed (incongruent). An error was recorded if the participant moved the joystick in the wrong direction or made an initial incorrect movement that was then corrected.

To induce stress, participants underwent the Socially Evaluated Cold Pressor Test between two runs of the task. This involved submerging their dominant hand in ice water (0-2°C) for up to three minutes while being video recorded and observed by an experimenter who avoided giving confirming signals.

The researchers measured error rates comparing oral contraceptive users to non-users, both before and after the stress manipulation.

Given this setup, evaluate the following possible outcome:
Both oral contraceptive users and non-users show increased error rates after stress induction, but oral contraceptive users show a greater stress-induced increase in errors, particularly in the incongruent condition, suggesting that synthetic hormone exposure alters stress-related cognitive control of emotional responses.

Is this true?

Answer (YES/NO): NO